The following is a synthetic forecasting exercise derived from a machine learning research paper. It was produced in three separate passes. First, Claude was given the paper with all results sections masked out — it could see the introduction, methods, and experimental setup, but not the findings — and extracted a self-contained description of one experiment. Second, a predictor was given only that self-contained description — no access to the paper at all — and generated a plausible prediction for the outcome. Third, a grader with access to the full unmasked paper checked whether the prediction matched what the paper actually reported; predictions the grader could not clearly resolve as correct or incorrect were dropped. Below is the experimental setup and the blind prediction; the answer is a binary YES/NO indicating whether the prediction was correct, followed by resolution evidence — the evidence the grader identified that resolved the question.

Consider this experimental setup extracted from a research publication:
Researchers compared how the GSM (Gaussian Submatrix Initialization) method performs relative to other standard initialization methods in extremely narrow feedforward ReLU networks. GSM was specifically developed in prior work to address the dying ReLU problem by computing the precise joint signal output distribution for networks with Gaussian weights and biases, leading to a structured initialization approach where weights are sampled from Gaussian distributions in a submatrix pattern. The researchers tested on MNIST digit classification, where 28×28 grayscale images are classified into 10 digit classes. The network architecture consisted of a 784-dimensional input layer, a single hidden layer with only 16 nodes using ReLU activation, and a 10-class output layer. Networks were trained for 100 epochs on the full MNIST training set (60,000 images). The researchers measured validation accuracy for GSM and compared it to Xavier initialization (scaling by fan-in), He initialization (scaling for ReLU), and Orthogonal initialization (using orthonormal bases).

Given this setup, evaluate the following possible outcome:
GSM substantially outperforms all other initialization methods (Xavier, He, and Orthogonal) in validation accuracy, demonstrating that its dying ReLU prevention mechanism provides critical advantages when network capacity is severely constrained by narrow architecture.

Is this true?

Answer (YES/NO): NO